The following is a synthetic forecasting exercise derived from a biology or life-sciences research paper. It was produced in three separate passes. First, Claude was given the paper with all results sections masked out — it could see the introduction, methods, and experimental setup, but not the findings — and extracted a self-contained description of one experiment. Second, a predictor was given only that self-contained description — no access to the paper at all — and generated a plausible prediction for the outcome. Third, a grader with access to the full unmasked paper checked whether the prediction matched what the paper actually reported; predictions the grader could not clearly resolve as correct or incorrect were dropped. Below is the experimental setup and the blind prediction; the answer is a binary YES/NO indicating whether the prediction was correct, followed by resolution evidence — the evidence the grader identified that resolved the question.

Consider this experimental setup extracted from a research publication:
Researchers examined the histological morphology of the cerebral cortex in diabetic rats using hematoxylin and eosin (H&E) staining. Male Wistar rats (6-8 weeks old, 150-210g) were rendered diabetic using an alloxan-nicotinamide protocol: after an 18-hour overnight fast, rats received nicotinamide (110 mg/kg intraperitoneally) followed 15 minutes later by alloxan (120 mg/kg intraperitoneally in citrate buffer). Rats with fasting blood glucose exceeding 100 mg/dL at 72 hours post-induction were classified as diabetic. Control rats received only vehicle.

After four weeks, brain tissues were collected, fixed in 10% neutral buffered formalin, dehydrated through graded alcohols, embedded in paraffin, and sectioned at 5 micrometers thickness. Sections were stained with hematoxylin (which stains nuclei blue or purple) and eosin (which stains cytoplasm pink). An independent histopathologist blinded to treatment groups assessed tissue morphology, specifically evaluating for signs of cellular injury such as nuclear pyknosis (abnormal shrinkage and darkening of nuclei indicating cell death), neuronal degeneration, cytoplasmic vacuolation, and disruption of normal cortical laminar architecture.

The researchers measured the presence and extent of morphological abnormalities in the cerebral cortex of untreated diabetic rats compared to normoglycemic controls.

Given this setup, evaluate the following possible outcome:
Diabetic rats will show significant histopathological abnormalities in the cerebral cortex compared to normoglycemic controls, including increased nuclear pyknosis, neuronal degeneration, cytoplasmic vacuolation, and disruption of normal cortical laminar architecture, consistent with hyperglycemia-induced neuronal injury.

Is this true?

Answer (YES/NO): YES